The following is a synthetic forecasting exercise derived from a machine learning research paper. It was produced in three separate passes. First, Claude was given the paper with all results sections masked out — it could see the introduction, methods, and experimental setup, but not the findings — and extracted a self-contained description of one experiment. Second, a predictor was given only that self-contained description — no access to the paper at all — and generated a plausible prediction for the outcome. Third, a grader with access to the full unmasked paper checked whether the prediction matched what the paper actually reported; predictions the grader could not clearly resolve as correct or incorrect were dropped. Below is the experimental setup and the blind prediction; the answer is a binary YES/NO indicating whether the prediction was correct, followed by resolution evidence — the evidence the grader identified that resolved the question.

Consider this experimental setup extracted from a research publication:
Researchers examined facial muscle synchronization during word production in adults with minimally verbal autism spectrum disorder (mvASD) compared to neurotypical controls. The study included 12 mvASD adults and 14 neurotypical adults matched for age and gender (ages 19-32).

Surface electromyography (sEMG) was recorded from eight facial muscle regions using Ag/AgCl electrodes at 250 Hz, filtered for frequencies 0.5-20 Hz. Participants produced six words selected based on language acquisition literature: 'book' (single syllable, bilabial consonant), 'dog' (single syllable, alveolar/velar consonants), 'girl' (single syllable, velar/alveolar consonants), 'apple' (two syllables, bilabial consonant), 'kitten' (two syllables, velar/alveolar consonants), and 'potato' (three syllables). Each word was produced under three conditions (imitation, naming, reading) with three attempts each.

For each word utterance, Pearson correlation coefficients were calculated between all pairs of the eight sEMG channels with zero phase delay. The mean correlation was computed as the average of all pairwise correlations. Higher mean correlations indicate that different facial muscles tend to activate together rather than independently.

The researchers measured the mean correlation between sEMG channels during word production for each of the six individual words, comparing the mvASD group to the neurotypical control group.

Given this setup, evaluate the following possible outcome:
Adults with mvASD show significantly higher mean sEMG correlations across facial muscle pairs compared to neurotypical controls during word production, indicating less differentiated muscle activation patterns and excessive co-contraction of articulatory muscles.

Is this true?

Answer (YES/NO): YES